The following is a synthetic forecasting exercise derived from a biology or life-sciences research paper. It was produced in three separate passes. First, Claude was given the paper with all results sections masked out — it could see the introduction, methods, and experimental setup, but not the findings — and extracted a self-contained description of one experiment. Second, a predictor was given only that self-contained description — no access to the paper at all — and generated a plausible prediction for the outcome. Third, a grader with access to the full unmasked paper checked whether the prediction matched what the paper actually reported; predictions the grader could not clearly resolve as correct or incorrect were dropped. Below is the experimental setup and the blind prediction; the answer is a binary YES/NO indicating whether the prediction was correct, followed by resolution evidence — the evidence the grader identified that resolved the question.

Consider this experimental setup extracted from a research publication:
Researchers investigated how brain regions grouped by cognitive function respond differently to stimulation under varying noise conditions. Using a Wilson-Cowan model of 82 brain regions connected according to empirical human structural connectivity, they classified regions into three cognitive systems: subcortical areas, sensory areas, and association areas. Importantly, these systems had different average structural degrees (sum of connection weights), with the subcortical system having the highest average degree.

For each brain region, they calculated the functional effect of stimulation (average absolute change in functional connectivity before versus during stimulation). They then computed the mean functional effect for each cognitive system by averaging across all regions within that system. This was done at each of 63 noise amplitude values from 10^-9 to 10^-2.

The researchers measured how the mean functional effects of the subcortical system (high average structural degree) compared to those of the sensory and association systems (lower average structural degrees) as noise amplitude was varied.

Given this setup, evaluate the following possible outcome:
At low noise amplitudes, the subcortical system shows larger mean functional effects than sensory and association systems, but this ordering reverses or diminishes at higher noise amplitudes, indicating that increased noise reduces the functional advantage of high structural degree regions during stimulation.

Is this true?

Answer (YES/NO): NO